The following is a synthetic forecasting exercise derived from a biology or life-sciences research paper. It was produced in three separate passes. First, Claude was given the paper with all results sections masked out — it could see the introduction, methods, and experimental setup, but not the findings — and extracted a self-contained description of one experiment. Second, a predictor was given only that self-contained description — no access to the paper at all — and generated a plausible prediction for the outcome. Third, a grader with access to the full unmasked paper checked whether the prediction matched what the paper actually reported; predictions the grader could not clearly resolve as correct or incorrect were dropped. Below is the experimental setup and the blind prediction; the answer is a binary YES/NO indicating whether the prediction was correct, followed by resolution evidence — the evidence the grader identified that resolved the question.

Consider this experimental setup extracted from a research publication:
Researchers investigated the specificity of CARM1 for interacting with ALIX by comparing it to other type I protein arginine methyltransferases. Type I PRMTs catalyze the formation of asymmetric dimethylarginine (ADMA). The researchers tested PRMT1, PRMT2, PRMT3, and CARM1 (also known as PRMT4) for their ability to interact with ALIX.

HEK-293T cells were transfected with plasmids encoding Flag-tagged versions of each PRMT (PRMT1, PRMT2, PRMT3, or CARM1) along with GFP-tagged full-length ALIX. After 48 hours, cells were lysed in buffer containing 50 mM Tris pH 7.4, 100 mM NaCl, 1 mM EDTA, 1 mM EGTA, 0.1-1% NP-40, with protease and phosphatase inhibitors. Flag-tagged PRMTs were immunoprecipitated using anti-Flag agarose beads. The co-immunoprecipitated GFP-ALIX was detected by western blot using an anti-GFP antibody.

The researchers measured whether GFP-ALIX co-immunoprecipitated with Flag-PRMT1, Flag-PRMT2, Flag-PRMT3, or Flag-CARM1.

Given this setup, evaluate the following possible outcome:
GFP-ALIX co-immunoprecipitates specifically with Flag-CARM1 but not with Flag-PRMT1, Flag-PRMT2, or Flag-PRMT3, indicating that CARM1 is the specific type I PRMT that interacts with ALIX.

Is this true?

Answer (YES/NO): YES